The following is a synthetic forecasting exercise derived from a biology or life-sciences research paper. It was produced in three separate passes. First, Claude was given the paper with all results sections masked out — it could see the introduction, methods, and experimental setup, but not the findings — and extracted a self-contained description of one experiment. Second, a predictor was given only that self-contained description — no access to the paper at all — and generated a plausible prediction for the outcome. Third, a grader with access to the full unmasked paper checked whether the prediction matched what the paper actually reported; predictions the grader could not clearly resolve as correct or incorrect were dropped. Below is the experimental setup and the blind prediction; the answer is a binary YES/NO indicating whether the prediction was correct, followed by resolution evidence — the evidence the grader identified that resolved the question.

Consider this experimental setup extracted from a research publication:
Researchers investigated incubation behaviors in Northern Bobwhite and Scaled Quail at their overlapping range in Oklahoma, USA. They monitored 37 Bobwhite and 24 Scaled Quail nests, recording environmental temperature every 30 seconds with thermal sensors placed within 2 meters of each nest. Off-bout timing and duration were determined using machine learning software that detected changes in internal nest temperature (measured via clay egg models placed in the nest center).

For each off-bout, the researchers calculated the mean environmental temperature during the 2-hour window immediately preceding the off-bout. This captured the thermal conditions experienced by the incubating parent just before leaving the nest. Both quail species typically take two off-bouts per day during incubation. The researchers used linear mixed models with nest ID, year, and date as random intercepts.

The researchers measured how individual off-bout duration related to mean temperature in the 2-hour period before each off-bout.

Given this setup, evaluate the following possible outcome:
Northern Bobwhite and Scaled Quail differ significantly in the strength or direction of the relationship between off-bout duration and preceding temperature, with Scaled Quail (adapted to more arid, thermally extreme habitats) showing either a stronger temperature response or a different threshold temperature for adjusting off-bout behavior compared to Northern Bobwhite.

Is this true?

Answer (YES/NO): NO